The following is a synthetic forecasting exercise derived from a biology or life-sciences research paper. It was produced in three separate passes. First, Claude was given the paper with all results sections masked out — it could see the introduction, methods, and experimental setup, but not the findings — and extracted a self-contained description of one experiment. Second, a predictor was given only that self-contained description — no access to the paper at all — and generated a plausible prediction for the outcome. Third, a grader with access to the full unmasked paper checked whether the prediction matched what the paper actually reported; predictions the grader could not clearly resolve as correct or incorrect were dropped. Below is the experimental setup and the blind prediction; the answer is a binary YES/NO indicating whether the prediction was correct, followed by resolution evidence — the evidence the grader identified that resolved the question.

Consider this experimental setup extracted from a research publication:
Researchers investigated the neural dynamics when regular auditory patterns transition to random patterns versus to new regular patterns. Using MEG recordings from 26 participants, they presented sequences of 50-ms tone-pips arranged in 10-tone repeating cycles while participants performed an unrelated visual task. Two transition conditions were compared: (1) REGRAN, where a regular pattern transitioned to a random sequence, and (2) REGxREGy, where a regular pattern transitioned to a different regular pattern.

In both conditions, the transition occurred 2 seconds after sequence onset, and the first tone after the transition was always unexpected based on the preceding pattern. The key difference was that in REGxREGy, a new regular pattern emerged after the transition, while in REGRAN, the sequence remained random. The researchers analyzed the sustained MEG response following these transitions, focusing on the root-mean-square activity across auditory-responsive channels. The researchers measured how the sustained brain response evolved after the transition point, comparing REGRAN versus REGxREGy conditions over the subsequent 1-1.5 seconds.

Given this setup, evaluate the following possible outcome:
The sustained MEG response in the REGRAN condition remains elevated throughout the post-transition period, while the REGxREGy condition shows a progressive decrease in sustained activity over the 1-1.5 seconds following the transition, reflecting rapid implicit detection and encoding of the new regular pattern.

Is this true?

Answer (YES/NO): NO